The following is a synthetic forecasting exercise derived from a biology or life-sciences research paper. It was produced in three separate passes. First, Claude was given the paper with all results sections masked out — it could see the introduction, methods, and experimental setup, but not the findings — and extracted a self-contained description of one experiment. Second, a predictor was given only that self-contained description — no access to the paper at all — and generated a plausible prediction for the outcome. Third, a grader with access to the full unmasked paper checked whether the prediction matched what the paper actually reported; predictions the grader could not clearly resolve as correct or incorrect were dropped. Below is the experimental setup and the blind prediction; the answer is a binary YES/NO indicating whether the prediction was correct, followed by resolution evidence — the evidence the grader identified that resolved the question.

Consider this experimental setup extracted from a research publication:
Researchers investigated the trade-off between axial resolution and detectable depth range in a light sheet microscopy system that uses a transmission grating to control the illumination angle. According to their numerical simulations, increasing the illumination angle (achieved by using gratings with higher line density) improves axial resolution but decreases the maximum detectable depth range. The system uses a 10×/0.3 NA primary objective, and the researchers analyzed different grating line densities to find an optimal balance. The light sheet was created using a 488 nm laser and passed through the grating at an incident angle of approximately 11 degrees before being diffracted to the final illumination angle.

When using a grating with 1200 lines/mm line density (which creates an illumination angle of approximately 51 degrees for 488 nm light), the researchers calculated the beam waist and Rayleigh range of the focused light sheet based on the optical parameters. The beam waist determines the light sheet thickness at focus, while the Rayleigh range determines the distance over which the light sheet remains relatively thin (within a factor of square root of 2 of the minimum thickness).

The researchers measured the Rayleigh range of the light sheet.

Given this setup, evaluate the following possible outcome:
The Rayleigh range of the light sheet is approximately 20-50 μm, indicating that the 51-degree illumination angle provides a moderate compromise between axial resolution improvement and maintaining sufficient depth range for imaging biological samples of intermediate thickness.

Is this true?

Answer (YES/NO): NO